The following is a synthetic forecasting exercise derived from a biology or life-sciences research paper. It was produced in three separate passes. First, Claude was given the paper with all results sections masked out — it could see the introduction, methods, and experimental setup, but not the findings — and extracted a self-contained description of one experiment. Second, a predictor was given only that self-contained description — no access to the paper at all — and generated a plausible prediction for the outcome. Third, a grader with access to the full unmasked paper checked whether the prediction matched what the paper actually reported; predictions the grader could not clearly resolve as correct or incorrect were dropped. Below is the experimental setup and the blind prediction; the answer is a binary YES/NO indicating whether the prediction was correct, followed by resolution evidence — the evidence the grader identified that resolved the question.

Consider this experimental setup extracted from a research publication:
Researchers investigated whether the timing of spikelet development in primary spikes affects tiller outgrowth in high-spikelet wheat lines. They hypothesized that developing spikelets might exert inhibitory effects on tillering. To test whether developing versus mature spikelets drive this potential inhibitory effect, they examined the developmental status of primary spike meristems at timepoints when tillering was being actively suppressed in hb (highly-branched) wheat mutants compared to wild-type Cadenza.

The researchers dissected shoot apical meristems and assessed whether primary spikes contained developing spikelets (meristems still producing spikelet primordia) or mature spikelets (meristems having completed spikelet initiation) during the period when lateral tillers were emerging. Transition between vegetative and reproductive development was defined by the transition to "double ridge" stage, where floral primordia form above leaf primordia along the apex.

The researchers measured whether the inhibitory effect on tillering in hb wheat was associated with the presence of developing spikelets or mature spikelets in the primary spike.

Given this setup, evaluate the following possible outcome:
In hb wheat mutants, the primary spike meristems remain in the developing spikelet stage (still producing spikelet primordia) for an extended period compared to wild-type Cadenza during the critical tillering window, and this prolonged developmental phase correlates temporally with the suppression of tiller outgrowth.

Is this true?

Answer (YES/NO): NO